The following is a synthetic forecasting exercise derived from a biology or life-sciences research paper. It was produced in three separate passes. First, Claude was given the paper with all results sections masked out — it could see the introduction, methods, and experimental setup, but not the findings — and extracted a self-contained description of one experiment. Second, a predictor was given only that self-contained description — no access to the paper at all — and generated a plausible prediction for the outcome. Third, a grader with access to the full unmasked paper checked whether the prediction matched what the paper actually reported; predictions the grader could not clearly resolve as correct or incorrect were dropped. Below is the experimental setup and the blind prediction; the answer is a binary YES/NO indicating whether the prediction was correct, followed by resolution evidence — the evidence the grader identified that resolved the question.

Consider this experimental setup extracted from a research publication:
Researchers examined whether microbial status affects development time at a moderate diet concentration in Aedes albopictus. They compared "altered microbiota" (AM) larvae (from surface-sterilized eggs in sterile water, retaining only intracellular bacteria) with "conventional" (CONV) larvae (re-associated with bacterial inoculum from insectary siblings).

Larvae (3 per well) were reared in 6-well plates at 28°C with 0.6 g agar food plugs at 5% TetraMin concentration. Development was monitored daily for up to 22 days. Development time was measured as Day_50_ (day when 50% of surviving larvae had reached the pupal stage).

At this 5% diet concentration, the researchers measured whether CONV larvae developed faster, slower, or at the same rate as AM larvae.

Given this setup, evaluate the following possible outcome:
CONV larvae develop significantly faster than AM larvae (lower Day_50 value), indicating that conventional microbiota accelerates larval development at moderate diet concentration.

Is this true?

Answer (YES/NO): YES